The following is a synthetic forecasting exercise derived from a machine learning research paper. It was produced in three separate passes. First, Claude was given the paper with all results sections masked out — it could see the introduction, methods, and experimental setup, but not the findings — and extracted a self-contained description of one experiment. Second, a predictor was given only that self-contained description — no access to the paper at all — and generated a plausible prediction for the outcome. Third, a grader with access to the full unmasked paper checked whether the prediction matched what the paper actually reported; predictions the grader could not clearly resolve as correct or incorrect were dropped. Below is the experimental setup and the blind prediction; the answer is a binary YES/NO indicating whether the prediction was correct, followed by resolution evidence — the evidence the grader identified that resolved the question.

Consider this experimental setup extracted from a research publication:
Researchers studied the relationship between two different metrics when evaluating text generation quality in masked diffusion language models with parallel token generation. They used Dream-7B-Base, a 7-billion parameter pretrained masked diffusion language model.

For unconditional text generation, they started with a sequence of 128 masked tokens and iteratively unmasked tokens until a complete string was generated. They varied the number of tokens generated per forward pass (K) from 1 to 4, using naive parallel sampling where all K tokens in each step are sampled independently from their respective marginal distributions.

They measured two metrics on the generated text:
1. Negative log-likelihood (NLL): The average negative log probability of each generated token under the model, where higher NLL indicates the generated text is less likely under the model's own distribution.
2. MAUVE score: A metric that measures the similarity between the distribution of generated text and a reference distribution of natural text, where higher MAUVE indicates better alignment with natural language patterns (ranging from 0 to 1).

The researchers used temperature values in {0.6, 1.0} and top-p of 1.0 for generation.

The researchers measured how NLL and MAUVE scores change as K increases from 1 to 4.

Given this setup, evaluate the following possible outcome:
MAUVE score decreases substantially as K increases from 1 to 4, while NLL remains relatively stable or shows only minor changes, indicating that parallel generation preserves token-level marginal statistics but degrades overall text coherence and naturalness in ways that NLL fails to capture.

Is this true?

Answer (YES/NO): NO